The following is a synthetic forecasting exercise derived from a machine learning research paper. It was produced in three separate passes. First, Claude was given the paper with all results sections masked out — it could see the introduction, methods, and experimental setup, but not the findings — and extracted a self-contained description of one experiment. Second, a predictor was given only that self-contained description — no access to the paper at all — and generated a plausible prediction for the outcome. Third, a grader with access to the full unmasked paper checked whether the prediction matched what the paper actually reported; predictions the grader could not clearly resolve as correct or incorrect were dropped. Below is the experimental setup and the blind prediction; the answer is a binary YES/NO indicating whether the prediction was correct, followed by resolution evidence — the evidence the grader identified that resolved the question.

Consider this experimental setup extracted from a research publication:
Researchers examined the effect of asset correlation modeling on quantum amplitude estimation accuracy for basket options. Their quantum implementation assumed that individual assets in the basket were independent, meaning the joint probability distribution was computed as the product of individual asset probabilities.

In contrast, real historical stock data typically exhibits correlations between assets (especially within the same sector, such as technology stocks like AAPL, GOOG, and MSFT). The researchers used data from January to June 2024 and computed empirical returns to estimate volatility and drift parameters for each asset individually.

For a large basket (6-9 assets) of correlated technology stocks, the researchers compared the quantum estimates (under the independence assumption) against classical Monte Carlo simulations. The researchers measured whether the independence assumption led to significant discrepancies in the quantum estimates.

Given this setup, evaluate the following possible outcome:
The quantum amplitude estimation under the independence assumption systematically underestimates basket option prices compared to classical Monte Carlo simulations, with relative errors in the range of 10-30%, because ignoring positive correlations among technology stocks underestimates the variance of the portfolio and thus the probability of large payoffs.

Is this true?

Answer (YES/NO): NO